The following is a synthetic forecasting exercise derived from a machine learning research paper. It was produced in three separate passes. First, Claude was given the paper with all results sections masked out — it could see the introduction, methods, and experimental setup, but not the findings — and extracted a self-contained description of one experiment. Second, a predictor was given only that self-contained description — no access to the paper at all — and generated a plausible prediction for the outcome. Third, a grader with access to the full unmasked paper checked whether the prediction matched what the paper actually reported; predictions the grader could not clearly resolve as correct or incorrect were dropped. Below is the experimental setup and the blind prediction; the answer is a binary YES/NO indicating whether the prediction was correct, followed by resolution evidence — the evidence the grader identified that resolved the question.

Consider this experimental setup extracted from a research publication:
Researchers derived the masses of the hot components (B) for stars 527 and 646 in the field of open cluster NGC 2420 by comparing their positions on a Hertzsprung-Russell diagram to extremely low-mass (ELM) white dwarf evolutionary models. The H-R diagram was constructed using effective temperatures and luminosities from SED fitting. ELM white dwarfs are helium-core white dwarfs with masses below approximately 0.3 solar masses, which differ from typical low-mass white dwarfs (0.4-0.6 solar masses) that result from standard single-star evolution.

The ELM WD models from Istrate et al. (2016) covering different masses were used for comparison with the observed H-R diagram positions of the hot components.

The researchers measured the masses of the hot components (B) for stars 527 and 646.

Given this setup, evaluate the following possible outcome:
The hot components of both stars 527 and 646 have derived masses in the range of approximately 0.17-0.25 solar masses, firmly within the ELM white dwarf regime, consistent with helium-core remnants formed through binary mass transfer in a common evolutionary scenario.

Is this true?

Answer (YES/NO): YES